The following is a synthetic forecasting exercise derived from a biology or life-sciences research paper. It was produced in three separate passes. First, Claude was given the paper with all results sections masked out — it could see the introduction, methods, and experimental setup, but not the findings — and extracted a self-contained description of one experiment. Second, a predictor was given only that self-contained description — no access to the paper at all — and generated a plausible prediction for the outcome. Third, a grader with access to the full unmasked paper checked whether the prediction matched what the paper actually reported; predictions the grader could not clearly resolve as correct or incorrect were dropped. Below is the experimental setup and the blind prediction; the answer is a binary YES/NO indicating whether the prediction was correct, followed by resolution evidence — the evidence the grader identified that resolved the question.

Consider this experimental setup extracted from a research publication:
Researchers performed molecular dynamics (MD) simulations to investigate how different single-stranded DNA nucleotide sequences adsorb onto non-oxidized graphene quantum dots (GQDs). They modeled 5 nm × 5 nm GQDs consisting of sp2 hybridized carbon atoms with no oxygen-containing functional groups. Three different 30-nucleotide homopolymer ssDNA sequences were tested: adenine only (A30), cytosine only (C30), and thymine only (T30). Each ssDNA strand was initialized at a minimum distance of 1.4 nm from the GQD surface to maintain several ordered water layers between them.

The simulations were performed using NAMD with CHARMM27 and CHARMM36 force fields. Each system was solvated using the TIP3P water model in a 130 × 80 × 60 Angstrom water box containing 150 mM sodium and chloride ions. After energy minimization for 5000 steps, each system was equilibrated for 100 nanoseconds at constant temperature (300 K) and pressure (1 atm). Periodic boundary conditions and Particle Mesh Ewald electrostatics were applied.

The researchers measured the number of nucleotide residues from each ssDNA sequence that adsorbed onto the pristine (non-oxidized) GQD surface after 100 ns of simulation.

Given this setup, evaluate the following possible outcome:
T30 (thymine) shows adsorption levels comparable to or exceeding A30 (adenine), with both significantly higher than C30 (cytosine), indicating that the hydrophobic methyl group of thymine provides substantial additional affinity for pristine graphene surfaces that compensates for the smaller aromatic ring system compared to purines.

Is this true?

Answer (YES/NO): YES